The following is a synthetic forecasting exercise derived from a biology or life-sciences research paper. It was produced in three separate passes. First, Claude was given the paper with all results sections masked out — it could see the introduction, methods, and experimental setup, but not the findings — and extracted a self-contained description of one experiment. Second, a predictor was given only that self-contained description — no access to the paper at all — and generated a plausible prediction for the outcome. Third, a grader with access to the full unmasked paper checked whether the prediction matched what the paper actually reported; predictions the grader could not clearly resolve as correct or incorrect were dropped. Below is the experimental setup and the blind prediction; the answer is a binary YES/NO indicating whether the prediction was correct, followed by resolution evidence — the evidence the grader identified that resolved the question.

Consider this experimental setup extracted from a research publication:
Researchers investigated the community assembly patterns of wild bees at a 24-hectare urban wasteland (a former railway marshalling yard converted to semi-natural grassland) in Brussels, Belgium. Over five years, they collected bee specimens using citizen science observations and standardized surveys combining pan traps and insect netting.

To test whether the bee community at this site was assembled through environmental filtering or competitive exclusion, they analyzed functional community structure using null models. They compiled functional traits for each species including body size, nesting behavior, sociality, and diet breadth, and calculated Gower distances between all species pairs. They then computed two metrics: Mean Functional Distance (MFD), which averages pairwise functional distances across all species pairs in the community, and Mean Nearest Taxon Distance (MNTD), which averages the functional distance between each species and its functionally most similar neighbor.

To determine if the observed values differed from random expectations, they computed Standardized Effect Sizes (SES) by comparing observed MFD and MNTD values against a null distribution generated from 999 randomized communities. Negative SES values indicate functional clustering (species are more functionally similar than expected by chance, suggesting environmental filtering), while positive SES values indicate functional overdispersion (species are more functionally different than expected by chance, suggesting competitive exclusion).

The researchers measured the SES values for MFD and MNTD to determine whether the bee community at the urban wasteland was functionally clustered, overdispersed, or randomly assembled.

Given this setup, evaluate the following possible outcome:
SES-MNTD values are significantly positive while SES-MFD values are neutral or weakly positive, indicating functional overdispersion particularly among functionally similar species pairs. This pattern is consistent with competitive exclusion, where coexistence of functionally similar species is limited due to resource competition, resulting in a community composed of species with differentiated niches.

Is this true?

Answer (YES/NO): NO